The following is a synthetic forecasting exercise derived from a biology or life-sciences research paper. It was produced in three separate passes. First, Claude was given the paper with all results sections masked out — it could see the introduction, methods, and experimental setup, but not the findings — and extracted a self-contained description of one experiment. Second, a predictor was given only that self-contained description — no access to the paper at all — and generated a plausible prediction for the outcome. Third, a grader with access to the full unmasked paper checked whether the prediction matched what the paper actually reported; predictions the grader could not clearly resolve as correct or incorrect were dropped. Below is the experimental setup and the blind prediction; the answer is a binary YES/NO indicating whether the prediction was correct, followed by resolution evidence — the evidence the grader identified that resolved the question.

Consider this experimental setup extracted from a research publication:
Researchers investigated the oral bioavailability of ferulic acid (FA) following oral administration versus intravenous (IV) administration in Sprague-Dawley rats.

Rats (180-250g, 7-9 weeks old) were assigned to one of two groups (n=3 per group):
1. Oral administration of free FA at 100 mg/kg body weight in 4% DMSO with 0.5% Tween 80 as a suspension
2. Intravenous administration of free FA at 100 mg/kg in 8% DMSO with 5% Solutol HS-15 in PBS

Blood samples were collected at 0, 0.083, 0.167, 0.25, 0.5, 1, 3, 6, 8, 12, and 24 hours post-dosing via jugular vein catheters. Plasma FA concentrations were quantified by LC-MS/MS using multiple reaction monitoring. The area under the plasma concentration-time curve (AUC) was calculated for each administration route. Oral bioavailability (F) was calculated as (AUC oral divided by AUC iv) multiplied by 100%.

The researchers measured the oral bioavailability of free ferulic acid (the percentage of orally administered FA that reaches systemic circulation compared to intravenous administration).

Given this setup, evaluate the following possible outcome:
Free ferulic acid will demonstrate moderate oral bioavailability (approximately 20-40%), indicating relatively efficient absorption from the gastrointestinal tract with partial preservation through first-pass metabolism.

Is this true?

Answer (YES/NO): NO